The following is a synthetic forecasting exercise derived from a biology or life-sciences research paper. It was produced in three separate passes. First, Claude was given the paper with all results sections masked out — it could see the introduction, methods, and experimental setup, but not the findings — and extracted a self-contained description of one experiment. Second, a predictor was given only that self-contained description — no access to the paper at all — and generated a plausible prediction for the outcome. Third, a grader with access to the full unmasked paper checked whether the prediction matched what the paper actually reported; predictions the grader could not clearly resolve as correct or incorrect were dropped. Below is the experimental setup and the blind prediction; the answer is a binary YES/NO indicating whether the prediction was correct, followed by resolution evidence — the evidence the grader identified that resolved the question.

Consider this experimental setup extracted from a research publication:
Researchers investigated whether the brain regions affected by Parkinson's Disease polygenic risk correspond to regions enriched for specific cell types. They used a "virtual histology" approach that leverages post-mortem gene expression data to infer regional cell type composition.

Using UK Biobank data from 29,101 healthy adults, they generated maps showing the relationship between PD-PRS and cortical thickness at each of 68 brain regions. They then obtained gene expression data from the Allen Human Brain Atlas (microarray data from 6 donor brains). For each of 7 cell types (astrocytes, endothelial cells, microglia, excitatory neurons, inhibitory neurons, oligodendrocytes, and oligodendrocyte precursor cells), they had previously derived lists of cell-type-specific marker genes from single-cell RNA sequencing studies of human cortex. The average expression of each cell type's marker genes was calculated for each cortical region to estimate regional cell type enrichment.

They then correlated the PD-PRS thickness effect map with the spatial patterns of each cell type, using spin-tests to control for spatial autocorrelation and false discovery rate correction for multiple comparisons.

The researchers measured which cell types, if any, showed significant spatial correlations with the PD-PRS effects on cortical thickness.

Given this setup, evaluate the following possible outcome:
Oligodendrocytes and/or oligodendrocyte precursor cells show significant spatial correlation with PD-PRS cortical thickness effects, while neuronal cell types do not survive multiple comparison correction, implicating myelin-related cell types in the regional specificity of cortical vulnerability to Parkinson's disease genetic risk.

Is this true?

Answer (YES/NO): NO